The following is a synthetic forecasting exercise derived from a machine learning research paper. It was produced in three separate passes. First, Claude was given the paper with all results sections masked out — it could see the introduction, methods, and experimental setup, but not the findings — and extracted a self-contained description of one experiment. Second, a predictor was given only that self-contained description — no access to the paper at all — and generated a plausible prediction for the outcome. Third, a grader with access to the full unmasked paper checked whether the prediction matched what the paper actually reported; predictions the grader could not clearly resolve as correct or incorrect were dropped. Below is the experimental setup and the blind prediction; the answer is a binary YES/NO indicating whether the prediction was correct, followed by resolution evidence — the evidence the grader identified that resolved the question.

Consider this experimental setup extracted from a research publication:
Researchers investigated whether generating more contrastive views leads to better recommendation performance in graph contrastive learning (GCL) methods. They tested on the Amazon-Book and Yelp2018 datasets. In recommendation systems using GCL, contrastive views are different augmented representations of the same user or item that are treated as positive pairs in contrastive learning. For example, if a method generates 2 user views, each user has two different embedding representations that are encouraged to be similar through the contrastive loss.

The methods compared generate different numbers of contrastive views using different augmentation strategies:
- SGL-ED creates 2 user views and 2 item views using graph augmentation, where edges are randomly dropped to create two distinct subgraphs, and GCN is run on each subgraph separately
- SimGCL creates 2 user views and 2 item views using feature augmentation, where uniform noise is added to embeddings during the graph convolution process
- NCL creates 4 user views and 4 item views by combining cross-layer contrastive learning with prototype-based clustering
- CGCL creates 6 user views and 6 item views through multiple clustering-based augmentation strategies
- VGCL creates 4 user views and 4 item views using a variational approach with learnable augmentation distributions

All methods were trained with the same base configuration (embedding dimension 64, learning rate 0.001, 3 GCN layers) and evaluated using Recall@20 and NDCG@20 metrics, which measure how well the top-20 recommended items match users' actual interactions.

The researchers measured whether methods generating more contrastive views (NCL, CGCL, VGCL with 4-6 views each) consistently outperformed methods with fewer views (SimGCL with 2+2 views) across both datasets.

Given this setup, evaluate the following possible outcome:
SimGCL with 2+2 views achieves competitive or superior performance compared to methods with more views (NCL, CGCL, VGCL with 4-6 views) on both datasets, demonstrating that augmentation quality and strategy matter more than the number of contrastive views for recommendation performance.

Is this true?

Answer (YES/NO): YES